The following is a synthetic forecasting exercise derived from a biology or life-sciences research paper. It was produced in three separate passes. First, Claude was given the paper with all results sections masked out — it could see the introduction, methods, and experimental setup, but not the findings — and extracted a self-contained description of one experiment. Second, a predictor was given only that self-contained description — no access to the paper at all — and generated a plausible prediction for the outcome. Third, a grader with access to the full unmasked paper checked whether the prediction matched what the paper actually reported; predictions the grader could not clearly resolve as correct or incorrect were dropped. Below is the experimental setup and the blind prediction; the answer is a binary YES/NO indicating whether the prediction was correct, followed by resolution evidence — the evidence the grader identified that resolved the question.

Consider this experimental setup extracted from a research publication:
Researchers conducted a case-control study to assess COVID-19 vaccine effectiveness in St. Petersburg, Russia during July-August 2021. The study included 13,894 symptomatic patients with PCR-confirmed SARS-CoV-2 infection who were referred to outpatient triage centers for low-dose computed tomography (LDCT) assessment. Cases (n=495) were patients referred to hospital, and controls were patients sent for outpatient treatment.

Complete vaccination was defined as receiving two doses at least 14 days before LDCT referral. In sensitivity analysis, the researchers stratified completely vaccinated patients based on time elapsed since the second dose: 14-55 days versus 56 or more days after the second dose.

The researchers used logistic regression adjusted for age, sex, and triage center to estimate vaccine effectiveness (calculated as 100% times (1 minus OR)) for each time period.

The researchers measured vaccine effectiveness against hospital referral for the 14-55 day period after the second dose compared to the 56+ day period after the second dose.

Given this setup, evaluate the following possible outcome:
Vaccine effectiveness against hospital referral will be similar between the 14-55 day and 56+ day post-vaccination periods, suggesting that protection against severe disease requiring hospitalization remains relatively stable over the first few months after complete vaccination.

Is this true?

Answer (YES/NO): NO